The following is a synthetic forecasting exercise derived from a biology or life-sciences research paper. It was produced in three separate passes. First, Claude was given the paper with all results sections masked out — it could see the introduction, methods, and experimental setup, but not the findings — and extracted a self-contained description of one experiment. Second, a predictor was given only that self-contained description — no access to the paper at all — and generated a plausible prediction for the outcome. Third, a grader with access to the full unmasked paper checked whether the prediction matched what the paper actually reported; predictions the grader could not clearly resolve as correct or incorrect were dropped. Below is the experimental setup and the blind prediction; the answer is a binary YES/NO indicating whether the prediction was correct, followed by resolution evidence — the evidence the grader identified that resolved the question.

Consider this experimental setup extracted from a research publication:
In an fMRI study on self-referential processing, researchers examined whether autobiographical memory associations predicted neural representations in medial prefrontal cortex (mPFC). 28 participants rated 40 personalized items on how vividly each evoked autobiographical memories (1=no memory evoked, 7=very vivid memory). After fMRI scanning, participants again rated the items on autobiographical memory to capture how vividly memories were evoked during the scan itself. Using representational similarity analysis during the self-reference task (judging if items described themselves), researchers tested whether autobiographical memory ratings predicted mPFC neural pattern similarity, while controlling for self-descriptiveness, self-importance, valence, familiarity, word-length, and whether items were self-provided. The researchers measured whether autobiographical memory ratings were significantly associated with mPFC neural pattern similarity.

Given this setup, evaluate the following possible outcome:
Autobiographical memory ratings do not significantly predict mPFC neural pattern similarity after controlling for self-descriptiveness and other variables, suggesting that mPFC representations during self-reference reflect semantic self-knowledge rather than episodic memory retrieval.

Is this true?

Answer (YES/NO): YES